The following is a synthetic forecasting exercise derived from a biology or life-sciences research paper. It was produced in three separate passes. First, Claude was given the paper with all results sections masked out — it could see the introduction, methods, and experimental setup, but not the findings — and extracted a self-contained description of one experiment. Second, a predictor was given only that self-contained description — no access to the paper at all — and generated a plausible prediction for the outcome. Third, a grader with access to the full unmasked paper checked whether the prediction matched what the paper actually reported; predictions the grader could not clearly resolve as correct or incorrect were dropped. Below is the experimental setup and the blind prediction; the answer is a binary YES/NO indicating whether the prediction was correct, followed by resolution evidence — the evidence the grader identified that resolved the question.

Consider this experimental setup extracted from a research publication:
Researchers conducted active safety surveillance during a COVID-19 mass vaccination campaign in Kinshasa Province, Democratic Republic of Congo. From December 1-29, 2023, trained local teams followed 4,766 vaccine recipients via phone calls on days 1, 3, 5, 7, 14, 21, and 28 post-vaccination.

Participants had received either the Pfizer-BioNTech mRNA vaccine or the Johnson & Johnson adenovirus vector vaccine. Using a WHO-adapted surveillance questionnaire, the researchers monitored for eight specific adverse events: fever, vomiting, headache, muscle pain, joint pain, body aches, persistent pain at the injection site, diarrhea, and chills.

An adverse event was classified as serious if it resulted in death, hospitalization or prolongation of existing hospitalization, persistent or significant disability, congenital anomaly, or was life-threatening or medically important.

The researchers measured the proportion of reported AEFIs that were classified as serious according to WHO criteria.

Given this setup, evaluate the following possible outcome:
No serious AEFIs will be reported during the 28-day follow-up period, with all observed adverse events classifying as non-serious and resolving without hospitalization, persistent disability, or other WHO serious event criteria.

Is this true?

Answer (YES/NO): NO